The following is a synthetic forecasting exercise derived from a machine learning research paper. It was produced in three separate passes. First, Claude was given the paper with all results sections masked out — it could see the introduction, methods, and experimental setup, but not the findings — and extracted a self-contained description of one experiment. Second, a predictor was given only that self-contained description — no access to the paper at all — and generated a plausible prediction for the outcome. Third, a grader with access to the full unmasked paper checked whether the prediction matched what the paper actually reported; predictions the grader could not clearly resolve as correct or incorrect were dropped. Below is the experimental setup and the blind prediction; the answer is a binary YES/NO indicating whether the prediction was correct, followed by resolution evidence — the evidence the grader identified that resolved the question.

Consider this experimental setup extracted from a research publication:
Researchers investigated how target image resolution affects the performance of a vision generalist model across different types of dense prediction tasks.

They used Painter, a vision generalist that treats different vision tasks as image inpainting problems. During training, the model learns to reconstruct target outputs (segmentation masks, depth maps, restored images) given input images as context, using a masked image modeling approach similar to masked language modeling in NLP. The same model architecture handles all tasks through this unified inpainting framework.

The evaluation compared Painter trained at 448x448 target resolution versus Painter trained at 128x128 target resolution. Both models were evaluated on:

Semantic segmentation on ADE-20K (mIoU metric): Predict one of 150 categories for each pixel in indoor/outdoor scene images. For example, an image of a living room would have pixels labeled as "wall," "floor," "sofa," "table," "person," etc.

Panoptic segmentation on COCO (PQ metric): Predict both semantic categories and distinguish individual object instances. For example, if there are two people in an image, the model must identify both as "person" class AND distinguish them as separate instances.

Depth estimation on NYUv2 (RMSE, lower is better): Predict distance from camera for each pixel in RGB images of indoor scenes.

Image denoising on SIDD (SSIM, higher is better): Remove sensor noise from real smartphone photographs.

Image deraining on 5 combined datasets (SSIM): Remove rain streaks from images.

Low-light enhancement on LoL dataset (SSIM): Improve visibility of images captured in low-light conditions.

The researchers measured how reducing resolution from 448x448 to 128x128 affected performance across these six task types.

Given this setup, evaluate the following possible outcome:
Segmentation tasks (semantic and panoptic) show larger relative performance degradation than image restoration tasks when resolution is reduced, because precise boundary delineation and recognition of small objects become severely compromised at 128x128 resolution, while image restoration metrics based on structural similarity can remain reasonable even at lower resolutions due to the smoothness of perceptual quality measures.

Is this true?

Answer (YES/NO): YES